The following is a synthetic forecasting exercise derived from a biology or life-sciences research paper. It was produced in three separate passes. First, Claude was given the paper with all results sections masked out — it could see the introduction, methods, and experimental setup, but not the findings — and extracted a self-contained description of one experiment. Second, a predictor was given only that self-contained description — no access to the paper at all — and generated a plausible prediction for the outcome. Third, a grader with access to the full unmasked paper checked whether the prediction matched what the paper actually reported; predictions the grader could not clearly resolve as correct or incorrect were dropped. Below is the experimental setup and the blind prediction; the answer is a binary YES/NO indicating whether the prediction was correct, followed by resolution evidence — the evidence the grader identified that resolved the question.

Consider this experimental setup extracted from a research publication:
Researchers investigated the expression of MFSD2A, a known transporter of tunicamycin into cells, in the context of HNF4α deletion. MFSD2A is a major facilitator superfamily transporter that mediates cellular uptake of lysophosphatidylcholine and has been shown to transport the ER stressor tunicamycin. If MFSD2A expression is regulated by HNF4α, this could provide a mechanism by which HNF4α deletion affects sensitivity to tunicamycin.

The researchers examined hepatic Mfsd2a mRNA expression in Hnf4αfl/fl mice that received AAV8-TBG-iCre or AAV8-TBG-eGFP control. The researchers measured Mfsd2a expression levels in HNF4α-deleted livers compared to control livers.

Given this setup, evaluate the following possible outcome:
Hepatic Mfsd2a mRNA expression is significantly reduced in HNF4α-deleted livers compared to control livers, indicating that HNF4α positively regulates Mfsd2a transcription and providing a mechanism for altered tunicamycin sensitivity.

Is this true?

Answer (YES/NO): YES